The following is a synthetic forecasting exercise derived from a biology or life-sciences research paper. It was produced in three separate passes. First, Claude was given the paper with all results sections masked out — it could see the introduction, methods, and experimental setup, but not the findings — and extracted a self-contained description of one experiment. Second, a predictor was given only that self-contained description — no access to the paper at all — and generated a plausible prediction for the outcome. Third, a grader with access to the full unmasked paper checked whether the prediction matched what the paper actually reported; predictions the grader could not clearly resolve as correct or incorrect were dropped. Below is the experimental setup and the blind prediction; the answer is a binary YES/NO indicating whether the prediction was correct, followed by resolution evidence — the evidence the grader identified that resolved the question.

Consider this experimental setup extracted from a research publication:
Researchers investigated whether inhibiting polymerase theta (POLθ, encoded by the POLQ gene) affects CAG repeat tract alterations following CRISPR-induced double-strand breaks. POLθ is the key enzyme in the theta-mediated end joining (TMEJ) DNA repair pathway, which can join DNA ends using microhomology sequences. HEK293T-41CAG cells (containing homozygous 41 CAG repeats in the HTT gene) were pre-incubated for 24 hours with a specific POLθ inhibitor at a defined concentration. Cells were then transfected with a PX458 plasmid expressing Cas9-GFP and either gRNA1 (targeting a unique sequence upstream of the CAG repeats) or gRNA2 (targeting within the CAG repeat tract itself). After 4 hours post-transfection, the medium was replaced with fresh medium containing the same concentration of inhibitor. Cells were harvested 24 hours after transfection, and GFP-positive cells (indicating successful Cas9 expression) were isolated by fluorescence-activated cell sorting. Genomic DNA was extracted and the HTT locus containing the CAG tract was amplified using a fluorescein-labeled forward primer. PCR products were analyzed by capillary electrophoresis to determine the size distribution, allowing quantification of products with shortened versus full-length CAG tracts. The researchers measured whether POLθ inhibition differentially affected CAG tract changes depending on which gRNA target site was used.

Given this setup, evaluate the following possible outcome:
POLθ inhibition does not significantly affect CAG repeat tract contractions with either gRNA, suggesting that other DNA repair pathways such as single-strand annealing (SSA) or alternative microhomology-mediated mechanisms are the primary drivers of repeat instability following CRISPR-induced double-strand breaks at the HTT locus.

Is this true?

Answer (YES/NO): NO